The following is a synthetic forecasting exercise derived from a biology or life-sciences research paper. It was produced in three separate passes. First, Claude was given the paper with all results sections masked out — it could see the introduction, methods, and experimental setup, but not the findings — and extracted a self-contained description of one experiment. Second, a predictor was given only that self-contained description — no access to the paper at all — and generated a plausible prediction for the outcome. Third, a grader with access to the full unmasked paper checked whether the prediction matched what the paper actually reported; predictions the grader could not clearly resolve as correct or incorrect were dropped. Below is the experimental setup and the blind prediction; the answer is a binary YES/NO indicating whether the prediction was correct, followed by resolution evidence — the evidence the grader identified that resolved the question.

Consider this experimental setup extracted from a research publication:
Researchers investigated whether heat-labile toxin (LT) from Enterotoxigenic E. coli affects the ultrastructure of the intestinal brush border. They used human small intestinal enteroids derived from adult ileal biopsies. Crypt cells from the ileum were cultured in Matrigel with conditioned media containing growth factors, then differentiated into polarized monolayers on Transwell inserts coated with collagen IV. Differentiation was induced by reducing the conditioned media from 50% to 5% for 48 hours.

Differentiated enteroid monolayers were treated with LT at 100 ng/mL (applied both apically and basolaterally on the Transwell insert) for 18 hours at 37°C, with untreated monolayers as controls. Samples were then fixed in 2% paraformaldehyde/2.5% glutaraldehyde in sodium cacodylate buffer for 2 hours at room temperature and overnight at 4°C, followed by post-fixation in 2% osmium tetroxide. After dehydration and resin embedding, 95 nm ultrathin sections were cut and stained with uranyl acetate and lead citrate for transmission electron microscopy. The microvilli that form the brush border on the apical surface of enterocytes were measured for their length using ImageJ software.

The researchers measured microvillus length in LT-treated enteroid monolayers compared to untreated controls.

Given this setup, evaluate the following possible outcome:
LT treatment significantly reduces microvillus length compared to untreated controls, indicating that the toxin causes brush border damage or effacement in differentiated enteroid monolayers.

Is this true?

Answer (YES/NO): YES